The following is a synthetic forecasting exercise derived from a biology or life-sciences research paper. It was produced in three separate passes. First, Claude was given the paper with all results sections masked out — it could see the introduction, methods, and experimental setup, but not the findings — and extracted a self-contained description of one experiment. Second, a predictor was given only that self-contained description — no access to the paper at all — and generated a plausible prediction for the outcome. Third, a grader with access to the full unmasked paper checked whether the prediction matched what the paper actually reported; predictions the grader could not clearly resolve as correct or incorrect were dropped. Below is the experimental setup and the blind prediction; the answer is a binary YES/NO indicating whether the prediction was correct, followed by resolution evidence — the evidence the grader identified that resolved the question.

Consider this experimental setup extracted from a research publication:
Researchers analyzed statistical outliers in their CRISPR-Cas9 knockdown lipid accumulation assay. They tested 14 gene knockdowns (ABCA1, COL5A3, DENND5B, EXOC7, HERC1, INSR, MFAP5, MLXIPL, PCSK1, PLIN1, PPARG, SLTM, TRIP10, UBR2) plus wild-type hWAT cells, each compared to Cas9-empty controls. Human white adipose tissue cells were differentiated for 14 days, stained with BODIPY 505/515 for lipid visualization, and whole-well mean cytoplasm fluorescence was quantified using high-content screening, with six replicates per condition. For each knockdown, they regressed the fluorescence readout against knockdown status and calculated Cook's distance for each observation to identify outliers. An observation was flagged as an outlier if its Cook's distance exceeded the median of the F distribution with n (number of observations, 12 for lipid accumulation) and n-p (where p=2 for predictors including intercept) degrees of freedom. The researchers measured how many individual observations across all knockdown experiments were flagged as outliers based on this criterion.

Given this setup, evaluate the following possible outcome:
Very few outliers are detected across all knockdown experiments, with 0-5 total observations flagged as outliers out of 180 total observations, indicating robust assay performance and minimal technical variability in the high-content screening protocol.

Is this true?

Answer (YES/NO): YES